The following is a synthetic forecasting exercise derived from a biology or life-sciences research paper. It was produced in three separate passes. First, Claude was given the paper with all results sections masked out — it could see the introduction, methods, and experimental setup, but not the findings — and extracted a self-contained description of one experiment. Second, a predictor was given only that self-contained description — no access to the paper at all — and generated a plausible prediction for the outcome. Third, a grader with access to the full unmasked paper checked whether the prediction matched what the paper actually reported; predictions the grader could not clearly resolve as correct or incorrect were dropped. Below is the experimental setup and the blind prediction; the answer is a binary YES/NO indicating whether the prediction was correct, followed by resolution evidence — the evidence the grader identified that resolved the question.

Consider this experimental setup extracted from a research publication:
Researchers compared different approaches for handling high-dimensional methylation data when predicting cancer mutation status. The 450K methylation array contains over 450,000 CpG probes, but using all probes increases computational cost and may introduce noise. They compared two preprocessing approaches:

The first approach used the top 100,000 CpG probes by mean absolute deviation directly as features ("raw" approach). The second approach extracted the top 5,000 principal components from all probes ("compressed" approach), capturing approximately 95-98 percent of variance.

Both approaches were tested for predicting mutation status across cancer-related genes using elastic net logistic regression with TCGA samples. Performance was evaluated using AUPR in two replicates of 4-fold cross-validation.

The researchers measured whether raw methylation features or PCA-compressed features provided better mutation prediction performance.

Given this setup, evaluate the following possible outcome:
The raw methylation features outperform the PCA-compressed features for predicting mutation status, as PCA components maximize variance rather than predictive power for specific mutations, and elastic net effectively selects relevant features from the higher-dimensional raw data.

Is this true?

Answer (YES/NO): NO